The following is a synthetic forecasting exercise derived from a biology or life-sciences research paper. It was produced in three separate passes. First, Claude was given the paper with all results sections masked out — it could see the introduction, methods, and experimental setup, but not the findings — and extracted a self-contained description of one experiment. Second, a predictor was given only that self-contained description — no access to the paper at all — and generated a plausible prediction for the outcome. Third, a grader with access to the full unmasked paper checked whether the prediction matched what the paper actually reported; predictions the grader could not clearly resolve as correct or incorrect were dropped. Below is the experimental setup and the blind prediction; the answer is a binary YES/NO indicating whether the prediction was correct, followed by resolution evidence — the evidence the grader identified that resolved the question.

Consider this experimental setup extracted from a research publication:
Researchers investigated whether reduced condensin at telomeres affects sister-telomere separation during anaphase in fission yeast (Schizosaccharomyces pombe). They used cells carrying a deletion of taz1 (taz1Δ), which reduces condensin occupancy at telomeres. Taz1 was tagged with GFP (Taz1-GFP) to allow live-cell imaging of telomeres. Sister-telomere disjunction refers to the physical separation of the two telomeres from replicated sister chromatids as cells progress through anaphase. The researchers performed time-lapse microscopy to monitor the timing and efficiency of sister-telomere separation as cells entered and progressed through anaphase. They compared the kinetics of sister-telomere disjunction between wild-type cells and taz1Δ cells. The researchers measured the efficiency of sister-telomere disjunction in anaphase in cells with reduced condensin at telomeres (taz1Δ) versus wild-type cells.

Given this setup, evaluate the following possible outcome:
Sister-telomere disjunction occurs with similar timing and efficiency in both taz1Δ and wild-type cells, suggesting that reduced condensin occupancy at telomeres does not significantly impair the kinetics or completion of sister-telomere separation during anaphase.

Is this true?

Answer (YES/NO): YES